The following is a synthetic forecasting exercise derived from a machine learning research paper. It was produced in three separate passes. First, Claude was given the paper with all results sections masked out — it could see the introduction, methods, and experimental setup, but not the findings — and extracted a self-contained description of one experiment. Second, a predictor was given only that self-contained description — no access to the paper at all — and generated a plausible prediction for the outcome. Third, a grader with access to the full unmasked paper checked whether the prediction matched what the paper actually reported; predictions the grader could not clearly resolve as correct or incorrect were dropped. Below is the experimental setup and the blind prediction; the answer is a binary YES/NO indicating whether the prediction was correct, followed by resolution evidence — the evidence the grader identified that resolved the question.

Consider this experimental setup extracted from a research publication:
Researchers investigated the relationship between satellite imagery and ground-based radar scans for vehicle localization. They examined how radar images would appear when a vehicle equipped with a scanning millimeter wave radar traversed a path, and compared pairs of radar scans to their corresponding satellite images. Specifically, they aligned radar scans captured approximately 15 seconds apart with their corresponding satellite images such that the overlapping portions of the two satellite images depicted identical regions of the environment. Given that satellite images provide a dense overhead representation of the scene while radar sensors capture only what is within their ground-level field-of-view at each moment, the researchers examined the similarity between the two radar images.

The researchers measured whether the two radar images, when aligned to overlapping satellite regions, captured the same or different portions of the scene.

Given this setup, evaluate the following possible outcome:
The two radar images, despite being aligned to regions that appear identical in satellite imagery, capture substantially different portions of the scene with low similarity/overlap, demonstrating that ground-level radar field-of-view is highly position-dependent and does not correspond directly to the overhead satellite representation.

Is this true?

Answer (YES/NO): YES